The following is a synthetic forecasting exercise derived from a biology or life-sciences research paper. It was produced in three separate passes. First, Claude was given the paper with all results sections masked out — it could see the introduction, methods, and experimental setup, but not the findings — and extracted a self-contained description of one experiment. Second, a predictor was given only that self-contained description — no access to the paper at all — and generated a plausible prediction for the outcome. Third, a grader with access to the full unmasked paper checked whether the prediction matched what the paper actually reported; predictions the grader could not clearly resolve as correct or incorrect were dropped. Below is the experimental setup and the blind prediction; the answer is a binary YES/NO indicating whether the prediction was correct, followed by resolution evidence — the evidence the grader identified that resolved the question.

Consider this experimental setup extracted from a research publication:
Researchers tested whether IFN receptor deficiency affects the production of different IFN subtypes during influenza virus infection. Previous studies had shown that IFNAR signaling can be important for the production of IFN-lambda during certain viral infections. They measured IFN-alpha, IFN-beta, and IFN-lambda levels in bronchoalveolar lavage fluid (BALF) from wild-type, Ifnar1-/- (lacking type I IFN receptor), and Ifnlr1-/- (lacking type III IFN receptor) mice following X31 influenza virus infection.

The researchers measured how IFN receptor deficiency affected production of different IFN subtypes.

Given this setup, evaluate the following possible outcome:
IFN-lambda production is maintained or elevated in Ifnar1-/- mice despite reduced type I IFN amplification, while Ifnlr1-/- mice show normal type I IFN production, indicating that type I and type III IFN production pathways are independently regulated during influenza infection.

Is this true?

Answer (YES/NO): NO